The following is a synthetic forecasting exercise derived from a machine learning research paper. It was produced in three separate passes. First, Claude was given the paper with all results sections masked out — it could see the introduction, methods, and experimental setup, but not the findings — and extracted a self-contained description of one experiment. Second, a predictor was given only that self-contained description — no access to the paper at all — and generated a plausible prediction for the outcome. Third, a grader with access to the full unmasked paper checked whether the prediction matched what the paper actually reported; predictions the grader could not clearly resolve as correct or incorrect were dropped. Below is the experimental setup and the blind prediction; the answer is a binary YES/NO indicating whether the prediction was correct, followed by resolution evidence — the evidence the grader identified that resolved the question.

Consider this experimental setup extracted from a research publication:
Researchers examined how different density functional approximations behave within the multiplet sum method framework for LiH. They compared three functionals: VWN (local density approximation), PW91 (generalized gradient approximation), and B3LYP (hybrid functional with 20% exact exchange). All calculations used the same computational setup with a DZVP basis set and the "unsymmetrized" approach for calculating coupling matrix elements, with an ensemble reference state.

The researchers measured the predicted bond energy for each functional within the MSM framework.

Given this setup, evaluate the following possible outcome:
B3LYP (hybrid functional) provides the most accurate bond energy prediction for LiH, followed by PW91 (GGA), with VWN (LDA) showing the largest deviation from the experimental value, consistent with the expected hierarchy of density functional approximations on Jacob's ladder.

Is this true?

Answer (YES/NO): NO